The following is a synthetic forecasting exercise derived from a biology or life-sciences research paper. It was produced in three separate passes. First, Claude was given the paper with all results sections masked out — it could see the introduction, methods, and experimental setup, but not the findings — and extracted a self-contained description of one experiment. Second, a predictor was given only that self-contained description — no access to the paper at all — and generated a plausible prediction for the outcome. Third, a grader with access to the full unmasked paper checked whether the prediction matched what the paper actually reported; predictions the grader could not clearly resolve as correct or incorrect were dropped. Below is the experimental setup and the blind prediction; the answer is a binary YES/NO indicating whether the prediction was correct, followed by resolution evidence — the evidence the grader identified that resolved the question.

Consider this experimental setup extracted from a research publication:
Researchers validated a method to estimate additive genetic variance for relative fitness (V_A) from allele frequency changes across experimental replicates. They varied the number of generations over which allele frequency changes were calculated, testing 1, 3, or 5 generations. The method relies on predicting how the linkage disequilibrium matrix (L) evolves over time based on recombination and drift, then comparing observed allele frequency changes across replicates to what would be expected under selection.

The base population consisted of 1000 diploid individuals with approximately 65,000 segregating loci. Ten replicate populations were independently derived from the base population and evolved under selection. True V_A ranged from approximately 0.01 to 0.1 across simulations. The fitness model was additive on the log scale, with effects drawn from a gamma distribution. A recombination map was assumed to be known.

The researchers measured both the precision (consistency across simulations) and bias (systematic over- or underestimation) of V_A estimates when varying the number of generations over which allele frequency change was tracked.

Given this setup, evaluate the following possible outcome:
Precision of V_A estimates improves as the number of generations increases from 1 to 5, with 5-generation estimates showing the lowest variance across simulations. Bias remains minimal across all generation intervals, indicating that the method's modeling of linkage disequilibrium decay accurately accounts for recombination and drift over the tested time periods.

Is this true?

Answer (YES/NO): NO